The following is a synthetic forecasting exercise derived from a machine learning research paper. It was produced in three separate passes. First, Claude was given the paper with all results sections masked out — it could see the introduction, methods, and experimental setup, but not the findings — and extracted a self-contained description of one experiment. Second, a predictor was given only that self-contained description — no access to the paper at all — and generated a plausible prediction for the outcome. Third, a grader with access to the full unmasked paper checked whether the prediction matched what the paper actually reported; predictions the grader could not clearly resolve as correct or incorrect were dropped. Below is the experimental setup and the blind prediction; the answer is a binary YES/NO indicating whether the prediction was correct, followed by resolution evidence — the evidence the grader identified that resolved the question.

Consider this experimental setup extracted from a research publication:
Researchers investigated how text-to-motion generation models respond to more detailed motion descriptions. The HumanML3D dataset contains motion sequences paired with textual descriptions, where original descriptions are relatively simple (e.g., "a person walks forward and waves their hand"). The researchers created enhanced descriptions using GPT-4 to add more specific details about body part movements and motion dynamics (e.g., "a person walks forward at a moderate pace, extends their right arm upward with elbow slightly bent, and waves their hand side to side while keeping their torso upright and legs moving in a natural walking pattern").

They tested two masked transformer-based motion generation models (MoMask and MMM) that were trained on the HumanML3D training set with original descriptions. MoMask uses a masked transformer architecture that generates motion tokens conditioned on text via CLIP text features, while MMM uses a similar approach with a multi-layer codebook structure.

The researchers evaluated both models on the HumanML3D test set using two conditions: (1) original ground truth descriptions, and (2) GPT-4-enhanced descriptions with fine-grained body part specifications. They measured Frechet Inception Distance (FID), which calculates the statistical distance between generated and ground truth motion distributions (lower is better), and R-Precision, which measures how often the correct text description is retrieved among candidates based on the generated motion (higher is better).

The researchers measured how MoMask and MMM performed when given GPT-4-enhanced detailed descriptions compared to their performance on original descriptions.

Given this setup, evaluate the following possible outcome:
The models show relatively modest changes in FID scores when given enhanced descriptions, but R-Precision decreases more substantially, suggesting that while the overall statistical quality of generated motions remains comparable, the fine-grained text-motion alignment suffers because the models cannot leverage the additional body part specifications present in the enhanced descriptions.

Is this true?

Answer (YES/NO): NO